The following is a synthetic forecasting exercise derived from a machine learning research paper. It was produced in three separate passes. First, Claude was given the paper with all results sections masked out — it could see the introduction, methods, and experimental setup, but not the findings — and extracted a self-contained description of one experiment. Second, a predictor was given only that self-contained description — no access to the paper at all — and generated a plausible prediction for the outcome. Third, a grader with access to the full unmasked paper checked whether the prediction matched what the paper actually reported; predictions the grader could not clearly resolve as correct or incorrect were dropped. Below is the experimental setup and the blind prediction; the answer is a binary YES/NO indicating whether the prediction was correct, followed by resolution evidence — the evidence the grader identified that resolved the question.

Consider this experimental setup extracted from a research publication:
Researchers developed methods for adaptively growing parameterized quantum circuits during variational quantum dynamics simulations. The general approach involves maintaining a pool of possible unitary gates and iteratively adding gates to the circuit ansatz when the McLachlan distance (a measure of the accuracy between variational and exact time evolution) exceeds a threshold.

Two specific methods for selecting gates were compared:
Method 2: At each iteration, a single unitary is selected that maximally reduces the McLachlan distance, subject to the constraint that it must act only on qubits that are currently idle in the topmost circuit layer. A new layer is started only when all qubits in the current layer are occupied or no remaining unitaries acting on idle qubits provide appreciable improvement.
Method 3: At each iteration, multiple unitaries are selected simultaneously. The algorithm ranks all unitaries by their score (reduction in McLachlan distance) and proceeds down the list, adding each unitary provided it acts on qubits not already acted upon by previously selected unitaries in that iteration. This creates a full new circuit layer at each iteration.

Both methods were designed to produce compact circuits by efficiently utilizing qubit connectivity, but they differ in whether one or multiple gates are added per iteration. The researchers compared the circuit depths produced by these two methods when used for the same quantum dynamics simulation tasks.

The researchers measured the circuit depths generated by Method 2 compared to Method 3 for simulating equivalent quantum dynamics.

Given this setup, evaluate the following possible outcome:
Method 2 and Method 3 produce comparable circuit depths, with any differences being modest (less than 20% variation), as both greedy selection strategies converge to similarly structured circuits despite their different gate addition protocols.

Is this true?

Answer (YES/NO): YES